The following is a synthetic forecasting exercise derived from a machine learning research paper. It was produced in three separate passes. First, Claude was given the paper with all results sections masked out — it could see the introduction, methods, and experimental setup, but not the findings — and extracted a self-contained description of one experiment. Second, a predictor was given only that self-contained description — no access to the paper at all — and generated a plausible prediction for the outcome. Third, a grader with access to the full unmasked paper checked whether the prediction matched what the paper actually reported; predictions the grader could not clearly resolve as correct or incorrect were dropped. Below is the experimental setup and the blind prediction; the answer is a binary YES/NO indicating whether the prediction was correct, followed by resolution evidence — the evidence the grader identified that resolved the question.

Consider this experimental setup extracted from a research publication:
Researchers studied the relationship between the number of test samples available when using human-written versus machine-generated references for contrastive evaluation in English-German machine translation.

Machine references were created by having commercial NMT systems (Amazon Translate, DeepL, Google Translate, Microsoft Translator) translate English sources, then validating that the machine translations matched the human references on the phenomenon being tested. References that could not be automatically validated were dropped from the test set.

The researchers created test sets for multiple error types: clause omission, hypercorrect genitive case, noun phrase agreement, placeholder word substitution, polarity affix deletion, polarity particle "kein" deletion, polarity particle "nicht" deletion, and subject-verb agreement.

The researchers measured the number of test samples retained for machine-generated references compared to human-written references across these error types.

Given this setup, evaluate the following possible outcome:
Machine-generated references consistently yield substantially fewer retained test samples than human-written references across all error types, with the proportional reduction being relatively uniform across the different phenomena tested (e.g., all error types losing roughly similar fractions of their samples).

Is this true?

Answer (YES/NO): NO